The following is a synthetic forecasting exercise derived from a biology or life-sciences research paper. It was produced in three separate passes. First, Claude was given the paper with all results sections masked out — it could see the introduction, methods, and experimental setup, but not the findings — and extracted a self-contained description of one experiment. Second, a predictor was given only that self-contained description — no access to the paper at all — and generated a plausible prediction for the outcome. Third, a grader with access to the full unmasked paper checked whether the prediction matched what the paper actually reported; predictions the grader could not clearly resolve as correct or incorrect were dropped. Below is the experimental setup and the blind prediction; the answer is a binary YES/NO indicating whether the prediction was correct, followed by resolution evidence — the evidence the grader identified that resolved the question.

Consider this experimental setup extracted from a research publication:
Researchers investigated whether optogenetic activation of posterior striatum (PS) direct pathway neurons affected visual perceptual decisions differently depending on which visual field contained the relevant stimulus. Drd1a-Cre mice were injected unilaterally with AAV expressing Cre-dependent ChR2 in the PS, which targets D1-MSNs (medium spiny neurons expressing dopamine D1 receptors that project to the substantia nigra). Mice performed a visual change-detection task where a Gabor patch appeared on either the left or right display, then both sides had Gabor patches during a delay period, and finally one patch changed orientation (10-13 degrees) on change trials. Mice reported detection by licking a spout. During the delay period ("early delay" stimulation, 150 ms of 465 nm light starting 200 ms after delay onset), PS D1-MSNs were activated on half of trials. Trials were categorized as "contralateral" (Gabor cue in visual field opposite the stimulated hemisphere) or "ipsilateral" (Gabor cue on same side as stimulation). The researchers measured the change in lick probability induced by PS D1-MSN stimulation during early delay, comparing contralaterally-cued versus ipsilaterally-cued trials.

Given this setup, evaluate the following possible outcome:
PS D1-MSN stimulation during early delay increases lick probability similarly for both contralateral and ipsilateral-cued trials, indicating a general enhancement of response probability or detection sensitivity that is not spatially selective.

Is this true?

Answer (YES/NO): YES